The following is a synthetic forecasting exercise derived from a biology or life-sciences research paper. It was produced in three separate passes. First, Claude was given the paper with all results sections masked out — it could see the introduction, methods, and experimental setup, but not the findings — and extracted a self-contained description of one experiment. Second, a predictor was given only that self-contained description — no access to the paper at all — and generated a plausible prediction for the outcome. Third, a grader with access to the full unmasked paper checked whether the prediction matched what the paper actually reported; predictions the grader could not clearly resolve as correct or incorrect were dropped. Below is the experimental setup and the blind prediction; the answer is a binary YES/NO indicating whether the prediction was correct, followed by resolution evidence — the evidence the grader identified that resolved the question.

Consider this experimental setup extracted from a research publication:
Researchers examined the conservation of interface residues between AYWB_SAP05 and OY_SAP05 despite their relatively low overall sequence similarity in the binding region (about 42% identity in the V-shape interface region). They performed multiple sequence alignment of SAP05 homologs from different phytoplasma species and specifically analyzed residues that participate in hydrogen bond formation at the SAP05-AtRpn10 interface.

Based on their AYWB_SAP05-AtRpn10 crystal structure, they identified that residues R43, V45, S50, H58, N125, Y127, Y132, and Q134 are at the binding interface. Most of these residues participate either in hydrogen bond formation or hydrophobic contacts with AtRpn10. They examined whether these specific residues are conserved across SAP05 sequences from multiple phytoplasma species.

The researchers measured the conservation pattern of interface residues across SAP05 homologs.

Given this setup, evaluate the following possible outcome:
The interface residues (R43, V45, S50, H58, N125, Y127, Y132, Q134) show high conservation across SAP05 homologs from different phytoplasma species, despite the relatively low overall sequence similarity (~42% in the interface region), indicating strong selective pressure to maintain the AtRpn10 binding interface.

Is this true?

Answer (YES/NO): YES